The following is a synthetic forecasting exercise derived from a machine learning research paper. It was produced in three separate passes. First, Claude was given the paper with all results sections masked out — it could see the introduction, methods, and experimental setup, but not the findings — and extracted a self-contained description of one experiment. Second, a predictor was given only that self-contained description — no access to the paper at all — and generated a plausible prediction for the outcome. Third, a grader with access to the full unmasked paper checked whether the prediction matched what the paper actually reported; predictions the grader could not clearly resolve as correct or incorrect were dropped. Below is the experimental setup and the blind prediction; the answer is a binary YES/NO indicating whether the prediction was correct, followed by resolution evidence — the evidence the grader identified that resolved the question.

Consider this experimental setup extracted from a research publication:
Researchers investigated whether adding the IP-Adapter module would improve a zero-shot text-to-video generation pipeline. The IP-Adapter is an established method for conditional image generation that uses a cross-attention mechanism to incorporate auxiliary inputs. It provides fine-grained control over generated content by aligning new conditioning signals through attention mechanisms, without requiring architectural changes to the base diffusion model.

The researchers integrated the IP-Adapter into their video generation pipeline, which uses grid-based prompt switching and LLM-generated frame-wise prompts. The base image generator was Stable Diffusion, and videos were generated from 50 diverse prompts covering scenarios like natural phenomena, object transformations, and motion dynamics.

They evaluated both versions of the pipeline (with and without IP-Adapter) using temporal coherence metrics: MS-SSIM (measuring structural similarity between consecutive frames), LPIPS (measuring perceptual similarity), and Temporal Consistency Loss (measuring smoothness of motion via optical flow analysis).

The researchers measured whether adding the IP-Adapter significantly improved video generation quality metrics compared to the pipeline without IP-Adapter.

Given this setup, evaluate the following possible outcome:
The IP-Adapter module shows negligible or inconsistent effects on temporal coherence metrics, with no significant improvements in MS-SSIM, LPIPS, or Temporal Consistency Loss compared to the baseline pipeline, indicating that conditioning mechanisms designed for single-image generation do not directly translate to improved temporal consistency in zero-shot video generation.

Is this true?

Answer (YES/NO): YES